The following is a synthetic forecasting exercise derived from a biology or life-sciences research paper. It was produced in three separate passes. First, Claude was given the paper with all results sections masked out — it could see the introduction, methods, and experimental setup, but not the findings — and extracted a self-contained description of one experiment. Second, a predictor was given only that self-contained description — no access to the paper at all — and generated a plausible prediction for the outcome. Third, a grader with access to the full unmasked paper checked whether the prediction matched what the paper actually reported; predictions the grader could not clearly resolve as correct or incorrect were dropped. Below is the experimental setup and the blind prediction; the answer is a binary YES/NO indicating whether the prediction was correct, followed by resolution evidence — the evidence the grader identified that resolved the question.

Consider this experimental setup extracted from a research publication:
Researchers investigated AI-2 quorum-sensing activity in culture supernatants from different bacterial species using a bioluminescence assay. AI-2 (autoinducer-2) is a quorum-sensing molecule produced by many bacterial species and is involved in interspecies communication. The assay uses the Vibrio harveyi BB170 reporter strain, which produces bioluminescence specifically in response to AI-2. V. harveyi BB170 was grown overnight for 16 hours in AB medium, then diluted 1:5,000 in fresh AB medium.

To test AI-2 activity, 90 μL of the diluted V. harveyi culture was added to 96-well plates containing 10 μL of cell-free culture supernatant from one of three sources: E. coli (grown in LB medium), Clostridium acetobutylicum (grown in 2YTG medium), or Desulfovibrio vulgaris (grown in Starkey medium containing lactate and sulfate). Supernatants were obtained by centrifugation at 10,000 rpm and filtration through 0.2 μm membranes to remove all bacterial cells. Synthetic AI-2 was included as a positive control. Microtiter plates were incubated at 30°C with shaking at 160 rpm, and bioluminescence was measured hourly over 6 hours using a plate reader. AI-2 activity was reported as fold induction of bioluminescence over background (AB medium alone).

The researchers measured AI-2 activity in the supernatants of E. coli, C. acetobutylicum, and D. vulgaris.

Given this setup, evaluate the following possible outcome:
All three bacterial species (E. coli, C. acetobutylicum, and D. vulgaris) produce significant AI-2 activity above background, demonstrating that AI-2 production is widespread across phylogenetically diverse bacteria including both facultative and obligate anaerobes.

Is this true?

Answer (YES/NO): NO